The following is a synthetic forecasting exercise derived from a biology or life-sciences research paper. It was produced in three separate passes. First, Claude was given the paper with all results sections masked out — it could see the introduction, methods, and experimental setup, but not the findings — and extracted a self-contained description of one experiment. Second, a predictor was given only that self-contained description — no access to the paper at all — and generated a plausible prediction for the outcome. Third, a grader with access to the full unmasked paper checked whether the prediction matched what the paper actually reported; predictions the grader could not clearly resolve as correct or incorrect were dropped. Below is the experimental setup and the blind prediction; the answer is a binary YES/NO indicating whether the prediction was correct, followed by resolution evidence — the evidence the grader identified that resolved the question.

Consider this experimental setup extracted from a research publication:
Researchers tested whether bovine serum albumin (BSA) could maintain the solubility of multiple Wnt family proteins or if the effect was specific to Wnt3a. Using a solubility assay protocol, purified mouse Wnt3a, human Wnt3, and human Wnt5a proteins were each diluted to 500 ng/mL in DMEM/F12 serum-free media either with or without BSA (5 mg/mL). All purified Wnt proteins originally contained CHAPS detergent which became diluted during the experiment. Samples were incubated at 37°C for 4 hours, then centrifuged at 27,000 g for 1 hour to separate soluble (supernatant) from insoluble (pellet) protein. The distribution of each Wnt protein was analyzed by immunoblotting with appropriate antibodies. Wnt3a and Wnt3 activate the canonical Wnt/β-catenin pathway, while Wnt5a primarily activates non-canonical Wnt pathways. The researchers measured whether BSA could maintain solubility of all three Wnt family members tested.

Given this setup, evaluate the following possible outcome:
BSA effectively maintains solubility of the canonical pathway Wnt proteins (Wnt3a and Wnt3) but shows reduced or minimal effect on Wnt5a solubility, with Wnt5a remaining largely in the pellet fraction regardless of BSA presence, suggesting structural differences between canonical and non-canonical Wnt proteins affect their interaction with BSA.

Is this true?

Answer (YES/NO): NO